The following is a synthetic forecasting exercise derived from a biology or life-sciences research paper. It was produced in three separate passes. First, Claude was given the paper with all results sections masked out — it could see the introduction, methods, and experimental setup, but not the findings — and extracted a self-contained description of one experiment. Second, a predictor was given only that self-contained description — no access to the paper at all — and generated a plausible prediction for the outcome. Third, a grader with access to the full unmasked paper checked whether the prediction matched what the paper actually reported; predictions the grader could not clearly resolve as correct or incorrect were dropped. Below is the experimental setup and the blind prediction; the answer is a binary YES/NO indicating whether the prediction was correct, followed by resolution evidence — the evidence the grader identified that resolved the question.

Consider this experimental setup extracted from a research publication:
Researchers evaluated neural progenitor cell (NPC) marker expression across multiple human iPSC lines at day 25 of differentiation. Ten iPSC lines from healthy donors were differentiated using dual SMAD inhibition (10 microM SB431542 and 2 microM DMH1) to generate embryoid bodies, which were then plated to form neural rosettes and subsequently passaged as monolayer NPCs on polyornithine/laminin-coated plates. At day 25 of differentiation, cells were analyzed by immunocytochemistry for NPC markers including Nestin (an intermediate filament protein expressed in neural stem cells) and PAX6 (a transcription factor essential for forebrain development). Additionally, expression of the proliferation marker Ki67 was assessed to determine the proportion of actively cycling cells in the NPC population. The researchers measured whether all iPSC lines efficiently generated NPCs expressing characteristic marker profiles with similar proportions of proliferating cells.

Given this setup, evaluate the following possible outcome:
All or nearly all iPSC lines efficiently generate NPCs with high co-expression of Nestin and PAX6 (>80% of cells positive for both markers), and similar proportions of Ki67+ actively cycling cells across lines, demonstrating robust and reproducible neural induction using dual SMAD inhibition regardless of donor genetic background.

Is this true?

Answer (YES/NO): NO